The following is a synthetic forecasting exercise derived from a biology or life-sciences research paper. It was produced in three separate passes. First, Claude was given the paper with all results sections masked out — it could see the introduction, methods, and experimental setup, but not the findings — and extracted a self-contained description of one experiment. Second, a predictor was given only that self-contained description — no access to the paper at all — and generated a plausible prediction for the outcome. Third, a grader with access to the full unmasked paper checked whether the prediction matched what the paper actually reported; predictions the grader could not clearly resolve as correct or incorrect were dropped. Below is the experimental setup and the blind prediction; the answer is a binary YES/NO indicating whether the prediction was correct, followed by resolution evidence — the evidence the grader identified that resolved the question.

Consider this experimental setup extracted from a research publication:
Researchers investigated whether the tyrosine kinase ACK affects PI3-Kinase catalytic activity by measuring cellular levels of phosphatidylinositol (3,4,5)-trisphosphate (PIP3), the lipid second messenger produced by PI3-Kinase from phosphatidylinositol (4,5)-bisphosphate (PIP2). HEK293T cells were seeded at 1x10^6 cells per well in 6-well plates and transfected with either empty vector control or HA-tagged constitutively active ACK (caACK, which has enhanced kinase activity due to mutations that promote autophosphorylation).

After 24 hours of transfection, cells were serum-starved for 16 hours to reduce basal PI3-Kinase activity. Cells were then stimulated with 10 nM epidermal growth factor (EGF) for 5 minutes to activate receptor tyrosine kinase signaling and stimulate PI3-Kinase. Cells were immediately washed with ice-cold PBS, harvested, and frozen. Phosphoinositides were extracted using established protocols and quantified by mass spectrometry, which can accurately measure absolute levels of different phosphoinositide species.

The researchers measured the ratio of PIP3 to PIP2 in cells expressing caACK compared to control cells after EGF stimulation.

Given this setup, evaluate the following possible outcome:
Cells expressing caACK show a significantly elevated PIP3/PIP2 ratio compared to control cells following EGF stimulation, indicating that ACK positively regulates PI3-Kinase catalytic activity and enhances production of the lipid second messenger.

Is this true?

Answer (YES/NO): NO